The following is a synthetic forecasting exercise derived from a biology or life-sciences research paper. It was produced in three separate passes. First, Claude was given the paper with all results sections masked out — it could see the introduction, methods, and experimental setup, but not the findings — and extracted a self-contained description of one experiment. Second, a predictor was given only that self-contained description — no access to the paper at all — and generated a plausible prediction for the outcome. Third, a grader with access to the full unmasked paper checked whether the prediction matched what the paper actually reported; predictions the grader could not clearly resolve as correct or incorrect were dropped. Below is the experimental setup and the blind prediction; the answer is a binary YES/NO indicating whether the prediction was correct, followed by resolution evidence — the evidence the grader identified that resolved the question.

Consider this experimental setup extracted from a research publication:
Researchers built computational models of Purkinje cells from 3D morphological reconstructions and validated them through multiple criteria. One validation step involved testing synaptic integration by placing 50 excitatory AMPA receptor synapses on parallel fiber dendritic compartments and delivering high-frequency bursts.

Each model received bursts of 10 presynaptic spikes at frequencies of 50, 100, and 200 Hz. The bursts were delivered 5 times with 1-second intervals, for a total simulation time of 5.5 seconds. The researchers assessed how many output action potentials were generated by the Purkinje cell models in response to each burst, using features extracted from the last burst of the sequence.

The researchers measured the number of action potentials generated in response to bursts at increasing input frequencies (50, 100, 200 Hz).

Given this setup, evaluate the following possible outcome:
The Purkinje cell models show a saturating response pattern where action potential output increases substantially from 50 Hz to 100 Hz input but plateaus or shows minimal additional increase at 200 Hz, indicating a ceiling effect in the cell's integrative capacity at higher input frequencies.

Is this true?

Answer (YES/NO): NO